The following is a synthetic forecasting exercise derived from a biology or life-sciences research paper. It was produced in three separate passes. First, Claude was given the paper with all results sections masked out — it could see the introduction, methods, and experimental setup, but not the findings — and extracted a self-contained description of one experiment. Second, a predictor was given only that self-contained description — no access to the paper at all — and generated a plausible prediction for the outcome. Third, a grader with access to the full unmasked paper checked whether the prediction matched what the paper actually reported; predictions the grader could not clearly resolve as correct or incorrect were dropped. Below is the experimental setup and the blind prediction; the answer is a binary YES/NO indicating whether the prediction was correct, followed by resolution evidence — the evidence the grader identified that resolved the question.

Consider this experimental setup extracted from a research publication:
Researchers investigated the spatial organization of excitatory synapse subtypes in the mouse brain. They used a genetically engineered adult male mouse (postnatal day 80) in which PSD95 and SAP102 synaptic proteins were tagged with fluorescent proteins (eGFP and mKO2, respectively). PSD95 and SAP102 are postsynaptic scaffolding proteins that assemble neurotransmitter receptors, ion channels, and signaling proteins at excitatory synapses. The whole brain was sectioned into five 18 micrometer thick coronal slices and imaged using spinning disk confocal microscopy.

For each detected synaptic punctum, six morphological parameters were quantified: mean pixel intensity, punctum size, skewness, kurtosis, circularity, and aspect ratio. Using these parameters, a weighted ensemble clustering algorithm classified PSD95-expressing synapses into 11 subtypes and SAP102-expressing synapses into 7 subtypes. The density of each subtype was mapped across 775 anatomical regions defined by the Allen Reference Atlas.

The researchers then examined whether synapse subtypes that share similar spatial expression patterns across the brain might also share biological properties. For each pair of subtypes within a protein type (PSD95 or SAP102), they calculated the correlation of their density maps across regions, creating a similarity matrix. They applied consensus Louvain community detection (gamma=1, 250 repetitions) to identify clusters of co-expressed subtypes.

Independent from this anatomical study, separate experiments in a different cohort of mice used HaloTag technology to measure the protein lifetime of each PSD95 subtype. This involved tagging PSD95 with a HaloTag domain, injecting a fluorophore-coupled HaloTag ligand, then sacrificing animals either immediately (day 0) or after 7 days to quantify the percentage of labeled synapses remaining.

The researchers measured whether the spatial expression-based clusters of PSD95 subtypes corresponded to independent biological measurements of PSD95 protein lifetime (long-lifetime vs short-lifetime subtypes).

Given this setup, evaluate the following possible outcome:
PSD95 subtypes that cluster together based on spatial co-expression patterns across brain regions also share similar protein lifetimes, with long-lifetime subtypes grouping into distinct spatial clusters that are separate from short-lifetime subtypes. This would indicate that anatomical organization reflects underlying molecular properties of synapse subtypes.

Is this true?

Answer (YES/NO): YES